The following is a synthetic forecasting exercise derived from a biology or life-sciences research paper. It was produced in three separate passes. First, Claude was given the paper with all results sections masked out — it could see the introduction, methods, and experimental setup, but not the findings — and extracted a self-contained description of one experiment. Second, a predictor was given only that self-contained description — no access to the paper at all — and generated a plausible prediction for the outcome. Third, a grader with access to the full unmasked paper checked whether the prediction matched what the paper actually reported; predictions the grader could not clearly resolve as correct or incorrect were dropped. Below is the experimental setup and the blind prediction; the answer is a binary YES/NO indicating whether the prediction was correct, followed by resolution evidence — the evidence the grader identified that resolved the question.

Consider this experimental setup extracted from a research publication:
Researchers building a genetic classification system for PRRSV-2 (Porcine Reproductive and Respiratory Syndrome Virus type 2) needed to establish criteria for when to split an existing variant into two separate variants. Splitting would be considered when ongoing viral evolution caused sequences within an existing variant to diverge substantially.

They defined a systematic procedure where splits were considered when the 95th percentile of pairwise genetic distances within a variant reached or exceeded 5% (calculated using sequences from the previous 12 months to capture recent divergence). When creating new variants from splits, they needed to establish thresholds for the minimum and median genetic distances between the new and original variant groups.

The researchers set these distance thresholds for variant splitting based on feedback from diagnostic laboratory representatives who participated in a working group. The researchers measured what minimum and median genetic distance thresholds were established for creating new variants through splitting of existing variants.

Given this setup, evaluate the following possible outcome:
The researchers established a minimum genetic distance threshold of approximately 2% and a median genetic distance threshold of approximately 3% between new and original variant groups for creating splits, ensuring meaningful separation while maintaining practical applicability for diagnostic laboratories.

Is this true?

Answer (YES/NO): NO